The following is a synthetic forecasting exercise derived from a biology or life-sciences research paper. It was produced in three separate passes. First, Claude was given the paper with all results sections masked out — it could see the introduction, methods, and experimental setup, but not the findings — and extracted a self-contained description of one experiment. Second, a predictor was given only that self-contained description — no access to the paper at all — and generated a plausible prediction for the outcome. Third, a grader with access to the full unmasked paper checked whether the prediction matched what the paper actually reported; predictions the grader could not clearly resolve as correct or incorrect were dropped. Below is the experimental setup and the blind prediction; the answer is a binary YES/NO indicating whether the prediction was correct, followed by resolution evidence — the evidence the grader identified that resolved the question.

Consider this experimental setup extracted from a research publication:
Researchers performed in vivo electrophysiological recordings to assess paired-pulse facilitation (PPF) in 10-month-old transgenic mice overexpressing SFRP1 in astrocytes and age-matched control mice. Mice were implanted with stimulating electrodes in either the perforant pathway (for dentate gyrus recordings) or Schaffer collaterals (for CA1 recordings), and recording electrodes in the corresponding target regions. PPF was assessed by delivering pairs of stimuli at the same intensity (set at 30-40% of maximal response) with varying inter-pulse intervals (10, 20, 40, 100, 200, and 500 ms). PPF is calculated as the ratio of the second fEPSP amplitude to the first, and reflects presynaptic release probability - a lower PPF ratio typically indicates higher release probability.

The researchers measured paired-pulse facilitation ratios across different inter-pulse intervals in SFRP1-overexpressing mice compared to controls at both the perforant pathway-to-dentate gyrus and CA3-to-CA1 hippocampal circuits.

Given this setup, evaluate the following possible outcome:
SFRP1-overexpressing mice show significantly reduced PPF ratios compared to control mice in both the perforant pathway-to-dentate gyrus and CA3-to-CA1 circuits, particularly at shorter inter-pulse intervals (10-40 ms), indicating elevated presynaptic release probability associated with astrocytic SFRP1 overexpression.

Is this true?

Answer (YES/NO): NO